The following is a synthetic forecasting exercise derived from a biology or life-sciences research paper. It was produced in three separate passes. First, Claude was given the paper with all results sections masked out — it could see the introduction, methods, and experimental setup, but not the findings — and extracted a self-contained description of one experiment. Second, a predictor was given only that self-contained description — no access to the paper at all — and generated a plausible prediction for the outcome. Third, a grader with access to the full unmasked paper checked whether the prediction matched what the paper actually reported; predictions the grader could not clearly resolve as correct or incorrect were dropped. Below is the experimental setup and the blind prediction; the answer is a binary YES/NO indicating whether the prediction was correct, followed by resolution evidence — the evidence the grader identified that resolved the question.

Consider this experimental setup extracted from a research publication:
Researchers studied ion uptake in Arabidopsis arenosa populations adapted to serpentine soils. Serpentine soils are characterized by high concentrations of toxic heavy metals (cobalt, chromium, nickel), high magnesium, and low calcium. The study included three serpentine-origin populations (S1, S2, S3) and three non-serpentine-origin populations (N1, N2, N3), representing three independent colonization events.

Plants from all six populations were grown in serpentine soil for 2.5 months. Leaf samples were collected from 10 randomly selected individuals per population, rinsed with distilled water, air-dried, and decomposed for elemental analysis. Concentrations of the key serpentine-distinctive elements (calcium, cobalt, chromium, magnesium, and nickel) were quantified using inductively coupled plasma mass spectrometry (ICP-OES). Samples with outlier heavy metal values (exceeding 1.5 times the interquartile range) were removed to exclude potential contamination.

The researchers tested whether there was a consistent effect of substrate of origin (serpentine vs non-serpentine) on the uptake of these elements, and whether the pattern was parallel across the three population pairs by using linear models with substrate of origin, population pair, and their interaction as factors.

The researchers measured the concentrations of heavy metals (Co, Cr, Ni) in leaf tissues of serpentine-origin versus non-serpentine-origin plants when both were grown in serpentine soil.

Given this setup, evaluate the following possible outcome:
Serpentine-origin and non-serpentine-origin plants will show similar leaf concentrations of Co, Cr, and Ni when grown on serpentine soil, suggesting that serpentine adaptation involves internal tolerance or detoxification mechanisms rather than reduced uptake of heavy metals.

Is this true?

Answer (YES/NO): NO